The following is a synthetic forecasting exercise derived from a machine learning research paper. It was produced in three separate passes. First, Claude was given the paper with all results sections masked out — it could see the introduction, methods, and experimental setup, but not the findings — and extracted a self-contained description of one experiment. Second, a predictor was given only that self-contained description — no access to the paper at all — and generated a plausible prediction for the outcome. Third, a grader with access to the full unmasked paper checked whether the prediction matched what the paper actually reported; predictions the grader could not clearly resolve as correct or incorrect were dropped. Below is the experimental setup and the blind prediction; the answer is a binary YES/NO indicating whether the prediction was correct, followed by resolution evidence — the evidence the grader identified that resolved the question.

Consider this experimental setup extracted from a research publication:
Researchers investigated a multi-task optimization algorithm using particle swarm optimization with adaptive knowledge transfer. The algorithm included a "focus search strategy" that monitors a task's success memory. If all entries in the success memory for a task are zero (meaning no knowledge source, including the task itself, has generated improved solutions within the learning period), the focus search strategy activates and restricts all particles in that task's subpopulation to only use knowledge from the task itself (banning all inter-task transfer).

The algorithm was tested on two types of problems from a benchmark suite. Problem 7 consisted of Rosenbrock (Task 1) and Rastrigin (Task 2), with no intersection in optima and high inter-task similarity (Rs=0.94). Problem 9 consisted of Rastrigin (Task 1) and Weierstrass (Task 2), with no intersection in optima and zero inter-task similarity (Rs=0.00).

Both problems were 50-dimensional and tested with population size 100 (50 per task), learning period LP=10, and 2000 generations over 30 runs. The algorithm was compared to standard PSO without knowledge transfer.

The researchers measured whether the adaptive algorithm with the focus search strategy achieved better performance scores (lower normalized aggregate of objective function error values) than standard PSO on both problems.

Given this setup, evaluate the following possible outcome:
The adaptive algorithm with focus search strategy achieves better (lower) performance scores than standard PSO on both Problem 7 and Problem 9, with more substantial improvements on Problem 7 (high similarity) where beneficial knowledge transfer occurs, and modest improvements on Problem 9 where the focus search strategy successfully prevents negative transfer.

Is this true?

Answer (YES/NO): NO